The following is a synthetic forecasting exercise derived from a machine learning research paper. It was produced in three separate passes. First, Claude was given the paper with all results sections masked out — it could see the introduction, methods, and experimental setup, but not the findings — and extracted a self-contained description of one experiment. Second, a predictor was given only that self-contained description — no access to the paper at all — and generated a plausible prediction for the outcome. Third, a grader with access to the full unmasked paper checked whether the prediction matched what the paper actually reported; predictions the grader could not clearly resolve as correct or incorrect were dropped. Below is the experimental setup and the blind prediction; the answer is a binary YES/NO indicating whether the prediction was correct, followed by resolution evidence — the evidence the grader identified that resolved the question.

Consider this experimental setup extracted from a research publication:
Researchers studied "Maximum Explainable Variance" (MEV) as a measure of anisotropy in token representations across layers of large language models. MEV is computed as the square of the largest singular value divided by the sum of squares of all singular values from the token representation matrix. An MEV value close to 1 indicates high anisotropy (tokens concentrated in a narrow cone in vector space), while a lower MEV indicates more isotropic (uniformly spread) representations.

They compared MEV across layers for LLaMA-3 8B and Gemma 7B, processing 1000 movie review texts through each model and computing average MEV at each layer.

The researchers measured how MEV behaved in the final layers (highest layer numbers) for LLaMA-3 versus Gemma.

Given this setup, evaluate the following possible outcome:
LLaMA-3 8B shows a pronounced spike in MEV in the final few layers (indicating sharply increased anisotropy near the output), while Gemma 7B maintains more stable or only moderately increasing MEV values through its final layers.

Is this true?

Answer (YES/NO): NO